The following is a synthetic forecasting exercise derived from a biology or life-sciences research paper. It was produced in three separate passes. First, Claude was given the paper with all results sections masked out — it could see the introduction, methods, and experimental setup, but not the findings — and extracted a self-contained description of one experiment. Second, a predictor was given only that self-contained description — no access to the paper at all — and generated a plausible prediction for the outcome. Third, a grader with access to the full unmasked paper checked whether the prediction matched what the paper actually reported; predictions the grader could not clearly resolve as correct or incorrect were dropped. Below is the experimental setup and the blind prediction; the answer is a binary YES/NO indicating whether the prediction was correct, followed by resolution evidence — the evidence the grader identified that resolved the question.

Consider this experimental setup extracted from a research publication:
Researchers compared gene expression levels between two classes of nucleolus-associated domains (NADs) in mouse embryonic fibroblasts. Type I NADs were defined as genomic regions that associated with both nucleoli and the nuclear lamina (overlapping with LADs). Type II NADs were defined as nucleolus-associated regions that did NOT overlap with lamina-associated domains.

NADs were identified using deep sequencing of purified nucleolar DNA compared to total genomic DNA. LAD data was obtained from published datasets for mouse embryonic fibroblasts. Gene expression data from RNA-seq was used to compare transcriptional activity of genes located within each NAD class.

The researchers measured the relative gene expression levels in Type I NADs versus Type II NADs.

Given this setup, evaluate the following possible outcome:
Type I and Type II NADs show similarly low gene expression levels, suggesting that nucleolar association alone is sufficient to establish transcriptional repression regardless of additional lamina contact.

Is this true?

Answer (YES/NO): NO